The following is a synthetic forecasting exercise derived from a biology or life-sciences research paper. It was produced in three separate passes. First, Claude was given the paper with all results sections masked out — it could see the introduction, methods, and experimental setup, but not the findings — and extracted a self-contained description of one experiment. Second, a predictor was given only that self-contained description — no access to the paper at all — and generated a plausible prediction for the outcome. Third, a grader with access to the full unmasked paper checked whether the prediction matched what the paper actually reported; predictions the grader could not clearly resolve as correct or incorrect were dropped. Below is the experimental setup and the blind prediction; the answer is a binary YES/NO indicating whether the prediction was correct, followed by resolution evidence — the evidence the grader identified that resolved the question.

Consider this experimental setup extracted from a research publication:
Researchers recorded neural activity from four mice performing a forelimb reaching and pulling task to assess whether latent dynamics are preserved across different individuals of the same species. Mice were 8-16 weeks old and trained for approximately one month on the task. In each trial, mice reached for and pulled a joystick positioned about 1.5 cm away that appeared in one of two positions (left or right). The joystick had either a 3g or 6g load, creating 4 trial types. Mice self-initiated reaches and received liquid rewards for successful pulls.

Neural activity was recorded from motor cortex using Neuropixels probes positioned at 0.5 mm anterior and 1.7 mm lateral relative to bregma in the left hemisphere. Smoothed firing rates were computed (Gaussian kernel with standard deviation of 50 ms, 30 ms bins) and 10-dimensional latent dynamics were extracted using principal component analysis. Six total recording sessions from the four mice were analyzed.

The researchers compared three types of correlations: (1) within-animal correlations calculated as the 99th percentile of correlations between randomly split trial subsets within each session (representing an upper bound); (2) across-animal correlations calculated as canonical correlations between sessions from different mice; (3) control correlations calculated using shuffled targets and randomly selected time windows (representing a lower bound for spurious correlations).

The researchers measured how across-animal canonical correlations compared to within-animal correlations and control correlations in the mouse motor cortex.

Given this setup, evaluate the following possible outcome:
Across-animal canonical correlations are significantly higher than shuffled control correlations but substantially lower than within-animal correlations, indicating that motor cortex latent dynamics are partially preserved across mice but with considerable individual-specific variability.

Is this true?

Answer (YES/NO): NO